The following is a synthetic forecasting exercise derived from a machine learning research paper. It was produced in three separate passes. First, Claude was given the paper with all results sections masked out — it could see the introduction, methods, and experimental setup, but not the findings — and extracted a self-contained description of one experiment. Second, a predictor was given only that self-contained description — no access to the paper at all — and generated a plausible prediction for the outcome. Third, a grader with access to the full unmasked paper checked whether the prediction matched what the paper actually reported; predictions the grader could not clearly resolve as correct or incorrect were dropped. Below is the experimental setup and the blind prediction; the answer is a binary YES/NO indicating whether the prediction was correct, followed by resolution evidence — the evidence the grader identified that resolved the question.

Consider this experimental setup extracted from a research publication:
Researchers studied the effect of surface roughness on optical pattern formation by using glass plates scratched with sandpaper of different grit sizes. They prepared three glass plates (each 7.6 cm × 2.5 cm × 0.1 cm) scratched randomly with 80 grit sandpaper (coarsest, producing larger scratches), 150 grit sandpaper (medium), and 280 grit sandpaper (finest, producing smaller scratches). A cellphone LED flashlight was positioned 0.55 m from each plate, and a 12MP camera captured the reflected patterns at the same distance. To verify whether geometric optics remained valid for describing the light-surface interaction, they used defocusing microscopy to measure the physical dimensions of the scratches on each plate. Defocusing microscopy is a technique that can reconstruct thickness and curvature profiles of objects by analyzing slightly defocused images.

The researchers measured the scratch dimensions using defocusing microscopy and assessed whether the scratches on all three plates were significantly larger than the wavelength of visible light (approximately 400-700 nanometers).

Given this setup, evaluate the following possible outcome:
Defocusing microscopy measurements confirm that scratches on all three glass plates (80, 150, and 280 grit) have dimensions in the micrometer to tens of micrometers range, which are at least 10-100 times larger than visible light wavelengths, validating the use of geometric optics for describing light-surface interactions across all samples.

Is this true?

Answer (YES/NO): YES